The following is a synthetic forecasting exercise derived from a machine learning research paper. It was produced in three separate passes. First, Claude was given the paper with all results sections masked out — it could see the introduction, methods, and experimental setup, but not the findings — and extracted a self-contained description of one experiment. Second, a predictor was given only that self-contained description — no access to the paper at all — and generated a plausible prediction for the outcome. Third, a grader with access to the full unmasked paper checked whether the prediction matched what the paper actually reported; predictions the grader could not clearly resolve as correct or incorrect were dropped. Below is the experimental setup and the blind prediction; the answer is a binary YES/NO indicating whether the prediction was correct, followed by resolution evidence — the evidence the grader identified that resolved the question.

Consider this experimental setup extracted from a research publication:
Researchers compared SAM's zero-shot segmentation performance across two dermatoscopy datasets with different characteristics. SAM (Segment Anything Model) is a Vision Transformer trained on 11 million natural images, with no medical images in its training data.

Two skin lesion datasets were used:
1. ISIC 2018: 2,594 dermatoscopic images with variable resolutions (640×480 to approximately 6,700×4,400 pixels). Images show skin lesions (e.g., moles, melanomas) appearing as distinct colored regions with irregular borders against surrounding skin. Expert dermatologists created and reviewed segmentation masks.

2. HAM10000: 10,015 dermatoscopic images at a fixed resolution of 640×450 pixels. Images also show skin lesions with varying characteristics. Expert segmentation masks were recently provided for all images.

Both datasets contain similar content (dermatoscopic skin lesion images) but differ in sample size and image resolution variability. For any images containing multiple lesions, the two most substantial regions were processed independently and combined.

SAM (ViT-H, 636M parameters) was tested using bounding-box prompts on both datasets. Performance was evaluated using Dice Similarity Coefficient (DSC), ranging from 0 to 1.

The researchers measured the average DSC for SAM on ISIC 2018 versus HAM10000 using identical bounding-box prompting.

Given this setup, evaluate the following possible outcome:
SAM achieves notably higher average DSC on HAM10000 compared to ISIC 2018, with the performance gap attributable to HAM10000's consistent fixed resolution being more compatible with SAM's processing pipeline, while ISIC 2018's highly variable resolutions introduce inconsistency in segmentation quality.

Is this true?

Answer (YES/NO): NO